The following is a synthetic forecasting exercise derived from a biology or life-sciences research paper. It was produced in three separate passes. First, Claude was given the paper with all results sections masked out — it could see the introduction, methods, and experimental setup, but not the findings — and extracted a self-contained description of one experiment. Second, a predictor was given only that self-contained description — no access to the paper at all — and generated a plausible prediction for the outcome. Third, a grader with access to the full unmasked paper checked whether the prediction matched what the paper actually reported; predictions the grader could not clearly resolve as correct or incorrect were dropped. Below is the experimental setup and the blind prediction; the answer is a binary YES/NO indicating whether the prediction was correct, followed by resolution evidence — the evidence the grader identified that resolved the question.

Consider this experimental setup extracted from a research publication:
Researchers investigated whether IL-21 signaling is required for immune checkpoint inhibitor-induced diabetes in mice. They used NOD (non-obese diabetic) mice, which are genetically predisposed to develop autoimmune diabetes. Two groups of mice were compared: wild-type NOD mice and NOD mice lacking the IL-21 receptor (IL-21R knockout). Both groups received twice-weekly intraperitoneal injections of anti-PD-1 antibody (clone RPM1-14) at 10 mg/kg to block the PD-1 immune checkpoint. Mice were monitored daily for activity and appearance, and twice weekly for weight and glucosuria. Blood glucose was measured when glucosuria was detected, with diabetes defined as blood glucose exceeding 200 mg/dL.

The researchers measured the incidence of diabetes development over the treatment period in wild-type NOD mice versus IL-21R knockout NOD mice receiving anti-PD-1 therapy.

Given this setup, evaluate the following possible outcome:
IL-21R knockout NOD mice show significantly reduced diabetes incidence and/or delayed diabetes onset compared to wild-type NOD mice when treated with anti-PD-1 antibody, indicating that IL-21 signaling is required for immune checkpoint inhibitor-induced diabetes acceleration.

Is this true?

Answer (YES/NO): YES